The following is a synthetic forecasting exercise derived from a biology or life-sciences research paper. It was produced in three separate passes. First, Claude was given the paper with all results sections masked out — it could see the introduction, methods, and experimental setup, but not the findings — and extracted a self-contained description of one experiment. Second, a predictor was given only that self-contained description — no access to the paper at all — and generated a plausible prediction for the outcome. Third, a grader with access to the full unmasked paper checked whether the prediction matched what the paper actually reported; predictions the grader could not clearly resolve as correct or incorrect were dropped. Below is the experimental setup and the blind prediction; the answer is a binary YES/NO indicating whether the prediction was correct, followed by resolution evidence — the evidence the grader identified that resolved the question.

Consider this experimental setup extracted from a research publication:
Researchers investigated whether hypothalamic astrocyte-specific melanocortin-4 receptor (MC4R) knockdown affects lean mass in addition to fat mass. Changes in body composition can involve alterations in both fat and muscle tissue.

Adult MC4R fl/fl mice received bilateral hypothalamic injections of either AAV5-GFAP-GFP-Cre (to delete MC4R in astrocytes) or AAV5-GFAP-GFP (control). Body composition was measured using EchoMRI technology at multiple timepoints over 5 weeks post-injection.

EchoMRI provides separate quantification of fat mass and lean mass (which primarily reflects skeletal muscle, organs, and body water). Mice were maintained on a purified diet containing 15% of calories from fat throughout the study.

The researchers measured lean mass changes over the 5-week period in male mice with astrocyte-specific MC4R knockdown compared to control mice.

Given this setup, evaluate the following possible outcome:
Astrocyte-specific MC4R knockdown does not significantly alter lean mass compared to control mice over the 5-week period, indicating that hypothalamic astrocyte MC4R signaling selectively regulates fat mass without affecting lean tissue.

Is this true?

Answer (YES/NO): YES